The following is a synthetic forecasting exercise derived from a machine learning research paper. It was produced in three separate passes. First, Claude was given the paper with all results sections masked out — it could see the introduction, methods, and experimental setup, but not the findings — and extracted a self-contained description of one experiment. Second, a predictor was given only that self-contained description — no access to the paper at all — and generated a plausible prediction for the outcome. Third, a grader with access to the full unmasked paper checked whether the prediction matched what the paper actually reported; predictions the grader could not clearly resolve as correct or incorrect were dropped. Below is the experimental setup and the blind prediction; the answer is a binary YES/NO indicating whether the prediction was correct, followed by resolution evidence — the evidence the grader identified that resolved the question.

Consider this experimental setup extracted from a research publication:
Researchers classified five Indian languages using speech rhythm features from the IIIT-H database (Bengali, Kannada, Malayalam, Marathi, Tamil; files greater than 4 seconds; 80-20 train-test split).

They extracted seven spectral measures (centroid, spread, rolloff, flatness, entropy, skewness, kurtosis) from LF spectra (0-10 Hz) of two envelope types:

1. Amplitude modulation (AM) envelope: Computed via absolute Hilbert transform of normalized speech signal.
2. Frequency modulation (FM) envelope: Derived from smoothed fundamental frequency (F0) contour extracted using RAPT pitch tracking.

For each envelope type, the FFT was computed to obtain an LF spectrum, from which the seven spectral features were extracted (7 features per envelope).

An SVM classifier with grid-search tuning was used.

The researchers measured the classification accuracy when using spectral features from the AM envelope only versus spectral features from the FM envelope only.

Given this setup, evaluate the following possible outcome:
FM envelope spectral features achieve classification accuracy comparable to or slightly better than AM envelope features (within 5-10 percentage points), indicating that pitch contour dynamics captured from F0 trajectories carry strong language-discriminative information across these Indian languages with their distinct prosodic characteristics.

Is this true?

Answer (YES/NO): NO